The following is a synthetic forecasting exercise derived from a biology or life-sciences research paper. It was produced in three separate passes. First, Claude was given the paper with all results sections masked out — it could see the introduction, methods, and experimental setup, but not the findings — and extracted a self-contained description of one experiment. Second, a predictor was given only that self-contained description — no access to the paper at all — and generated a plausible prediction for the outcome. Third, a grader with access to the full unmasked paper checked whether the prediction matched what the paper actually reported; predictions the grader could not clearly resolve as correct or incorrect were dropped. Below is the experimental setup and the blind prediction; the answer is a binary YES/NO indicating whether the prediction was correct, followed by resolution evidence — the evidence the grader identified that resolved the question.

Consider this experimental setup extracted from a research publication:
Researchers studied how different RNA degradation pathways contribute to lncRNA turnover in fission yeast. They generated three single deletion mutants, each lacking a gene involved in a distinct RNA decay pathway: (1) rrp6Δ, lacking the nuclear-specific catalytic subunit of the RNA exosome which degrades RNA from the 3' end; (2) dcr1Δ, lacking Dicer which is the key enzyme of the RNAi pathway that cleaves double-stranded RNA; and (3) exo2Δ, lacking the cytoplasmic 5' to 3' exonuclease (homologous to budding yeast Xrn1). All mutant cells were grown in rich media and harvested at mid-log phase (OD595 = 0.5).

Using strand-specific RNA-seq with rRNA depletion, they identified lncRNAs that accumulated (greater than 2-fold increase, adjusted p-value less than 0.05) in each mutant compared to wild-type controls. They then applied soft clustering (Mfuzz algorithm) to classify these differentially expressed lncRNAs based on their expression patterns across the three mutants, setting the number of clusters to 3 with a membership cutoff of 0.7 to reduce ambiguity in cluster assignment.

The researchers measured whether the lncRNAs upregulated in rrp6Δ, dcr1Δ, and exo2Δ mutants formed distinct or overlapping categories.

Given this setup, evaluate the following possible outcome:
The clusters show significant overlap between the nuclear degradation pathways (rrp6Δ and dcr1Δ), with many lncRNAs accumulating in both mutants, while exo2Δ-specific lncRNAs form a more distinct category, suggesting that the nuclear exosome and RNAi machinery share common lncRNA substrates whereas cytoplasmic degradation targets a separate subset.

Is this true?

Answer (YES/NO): NO